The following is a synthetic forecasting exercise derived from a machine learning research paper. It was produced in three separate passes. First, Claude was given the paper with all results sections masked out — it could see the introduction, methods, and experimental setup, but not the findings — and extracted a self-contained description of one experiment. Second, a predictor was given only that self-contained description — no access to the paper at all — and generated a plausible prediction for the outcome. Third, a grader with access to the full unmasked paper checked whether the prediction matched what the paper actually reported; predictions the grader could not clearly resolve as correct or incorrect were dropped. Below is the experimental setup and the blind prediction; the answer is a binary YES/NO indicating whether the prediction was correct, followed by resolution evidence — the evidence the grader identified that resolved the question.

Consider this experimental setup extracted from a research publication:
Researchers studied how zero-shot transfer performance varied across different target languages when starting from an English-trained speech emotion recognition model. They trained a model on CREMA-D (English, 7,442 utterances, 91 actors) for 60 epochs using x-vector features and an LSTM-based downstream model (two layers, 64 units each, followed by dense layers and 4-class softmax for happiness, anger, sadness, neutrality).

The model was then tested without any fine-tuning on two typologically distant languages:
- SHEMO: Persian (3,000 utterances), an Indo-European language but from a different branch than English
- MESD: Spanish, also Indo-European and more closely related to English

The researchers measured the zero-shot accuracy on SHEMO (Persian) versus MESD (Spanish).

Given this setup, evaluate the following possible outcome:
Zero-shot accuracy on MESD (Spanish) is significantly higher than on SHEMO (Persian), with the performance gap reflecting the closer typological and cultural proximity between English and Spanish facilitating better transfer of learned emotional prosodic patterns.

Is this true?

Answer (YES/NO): NO